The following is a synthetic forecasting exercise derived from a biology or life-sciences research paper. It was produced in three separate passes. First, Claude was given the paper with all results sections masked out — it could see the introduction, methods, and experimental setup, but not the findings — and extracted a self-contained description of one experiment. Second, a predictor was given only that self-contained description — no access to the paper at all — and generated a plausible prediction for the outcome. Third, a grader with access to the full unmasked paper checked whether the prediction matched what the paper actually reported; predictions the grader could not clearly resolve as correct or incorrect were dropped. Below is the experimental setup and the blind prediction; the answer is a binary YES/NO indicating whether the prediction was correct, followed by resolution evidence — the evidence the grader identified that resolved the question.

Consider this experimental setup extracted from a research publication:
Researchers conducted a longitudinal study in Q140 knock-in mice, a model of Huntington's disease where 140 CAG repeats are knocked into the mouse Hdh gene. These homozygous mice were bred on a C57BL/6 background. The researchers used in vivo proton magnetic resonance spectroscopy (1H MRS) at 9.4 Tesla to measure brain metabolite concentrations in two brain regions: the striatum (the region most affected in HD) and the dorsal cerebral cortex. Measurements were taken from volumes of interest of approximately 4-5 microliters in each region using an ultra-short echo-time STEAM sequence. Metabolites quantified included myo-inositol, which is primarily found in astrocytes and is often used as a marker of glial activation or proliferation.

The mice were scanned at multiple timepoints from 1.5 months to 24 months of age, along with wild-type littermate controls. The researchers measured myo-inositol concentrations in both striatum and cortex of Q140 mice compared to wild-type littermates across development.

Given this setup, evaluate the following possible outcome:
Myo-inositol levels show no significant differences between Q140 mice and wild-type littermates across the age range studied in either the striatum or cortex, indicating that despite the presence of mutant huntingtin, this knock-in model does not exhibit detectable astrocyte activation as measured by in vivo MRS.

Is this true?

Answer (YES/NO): NO